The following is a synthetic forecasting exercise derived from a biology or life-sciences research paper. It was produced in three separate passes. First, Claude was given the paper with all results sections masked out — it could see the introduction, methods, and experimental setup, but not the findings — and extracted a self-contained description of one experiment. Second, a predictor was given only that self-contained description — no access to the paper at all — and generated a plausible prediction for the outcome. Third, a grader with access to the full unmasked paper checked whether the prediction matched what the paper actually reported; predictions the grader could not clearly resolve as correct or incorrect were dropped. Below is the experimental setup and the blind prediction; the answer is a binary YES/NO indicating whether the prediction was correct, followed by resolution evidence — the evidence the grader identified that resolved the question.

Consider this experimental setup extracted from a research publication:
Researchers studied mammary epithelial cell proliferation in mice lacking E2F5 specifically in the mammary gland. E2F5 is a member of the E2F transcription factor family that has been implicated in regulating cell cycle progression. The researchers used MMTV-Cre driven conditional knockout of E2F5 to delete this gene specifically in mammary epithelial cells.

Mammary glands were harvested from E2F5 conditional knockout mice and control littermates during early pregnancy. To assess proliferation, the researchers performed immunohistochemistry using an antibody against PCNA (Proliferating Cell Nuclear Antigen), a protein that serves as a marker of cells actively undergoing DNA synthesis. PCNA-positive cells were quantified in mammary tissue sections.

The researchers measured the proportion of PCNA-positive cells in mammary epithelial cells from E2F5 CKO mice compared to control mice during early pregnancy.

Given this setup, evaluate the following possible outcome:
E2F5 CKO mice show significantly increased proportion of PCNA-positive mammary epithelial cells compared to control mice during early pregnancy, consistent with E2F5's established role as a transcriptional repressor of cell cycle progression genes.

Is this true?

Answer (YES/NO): NO